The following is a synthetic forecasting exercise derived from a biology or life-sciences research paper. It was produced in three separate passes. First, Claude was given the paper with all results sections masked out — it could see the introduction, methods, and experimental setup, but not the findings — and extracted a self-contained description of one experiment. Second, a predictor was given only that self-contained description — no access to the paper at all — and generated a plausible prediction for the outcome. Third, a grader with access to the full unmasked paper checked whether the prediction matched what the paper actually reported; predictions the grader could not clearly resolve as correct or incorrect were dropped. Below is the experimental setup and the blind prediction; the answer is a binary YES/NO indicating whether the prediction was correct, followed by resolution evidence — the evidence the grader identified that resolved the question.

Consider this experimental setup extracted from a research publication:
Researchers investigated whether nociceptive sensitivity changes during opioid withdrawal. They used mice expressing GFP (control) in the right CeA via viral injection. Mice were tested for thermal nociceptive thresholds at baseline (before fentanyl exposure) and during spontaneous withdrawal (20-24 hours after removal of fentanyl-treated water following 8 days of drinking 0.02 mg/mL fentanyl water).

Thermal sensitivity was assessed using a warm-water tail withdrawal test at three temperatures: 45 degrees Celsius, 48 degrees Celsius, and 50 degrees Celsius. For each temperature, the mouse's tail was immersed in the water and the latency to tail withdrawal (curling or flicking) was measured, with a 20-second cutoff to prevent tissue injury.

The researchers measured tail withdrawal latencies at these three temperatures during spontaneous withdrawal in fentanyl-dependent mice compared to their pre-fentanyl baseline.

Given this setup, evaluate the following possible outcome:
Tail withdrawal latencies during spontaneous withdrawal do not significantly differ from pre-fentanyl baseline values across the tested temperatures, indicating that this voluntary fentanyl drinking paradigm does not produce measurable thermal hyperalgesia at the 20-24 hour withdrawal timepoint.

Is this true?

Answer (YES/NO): YES